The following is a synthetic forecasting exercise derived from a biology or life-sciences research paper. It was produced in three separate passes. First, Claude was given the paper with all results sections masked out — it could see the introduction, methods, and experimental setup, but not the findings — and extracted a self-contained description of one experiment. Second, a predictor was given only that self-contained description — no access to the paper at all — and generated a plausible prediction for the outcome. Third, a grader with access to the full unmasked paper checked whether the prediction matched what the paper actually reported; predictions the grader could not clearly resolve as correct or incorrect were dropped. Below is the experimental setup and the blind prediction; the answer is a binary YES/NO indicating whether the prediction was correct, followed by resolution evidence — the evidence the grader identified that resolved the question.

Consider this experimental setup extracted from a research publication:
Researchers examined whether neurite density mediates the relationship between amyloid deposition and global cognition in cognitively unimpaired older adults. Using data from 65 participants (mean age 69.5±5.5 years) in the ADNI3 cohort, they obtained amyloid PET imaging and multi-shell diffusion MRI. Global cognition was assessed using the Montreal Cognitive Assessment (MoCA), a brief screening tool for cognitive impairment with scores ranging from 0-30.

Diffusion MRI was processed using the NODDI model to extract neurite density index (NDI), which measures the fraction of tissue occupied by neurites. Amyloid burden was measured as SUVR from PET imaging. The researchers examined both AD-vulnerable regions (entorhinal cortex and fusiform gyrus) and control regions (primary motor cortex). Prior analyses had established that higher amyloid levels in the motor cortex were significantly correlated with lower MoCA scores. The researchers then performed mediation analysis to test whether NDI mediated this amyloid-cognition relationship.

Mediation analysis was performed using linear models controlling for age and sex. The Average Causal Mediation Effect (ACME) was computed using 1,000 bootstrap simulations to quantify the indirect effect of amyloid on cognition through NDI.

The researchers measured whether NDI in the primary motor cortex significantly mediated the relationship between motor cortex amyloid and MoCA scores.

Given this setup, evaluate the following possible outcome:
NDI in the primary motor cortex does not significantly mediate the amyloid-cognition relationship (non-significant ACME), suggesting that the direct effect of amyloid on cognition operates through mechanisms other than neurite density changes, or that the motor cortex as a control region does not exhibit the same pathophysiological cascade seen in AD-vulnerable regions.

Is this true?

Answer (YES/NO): YES